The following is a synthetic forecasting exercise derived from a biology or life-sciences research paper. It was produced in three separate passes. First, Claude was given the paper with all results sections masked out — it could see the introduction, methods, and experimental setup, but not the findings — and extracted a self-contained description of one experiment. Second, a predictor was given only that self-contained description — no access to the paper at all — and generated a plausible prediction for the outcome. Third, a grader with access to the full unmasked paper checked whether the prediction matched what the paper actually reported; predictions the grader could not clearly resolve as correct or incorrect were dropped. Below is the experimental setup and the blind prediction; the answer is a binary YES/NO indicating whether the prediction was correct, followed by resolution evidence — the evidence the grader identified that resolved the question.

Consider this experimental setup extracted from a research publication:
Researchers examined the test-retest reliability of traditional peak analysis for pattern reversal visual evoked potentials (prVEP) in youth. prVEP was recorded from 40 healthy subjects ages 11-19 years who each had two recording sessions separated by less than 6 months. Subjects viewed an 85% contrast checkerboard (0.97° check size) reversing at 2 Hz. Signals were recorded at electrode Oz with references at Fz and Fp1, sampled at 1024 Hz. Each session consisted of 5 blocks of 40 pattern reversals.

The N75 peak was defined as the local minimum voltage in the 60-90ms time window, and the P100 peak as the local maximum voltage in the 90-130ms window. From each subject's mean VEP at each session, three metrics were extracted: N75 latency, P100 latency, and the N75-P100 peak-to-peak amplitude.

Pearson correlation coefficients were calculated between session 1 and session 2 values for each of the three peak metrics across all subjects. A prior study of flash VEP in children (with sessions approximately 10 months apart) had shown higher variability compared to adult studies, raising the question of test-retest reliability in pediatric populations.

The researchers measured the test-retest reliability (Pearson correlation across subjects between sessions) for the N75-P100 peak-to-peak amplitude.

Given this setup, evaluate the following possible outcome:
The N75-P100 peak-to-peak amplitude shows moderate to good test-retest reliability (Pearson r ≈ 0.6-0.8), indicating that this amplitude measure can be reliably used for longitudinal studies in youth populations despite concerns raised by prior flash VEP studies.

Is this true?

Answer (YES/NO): NO